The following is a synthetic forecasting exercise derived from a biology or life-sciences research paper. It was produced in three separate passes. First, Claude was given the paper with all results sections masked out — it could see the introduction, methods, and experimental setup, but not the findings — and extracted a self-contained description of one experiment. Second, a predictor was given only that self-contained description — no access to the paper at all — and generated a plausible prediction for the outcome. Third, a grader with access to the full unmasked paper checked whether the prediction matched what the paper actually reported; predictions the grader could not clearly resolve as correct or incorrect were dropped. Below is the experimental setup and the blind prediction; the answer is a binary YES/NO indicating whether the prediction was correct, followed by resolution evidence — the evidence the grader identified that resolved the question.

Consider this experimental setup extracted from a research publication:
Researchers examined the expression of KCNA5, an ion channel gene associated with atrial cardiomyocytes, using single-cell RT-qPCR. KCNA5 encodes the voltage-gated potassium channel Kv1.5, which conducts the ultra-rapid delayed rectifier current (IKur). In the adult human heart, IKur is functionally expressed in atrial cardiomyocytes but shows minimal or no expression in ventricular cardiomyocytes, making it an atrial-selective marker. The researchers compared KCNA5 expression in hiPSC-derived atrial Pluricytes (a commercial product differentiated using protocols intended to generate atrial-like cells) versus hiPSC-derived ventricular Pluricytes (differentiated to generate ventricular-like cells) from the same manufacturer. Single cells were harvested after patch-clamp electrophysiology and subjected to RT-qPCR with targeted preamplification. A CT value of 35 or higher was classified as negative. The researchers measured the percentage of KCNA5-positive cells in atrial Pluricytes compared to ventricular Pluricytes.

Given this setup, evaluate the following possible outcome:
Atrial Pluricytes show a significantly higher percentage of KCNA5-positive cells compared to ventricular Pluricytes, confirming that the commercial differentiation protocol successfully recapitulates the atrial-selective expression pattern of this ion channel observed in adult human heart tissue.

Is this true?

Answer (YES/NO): YES